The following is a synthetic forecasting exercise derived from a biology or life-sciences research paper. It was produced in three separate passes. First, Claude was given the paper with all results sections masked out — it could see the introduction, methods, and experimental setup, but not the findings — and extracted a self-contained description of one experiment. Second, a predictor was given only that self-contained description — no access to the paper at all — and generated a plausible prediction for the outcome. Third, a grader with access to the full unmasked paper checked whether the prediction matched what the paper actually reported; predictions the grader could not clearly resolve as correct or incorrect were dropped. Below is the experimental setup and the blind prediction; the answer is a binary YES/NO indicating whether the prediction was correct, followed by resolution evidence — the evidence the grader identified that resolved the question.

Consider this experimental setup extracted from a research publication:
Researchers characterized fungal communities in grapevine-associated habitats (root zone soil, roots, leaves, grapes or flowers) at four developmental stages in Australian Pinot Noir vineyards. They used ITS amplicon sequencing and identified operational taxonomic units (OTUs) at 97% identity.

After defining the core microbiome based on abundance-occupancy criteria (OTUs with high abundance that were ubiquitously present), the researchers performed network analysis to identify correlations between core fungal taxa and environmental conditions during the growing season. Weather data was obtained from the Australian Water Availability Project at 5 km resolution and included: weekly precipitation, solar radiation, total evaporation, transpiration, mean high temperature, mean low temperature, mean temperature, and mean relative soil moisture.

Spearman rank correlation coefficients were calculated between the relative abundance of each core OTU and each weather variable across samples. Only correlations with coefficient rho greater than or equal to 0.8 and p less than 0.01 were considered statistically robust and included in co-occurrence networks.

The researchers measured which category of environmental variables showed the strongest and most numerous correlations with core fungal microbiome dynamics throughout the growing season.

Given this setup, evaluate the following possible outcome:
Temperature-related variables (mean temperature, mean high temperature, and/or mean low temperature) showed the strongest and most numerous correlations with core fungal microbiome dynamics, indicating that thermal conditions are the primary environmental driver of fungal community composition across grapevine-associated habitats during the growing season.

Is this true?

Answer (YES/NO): NO